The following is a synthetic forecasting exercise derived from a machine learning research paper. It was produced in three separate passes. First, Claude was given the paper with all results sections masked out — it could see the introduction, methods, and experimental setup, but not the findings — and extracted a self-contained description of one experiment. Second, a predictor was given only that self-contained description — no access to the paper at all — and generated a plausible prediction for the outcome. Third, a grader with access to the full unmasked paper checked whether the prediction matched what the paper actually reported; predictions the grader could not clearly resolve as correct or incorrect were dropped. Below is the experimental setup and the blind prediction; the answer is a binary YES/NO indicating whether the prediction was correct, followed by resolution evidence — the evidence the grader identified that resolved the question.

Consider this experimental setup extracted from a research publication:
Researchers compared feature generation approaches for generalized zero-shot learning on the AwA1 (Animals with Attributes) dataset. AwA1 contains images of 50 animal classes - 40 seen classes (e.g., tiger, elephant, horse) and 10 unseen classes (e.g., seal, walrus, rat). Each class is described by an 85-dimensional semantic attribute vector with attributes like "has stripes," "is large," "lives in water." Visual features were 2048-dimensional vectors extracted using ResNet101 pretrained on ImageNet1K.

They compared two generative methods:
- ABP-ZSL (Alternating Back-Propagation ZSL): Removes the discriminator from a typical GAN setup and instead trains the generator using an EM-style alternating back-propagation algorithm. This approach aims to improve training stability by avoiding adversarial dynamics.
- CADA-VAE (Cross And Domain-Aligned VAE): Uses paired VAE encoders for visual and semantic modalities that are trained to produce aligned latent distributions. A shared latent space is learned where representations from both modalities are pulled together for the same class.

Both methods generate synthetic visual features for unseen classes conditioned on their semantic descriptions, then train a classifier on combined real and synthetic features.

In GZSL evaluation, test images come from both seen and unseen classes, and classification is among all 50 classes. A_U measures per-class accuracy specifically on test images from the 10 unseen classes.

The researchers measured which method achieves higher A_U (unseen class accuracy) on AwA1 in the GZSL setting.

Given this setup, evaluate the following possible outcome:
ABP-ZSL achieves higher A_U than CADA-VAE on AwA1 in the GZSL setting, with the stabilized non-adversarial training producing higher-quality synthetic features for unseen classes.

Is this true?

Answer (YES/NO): YES